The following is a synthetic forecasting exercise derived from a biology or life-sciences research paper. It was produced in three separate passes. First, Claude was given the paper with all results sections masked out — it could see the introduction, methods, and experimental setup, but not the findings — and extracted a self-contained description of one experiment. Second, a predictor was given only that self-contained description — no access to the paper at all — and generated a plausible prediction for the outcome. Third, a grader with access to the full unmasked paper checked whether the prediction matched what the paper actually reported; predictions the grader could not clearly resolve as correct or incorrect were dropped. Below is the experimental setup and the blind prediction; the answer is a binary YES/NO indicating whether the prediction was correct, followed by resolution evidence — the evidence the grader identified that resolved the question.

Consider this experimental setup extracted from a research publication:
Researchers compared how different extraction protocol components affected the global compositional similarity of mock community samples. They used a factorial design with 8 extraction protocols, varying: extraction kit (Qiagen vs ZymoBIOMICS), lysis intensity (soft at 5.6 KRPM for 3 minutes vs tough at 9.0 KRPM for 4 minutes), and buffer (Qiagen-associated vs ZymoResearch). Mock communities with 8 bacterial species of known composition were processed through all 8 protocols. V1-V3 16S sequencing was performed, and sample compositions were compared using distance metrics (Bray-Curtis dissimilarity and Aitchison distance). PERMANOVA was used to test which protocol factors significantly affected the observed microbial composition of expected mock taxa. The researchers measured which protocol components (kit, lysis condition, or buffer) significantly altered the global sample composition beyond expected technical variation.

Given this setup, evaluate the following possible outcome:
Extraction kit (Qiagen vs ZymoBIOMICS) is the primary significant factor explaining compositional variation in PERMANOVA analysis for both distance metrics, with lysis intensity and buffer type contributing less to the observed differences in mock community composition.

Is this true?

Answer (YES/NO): NO